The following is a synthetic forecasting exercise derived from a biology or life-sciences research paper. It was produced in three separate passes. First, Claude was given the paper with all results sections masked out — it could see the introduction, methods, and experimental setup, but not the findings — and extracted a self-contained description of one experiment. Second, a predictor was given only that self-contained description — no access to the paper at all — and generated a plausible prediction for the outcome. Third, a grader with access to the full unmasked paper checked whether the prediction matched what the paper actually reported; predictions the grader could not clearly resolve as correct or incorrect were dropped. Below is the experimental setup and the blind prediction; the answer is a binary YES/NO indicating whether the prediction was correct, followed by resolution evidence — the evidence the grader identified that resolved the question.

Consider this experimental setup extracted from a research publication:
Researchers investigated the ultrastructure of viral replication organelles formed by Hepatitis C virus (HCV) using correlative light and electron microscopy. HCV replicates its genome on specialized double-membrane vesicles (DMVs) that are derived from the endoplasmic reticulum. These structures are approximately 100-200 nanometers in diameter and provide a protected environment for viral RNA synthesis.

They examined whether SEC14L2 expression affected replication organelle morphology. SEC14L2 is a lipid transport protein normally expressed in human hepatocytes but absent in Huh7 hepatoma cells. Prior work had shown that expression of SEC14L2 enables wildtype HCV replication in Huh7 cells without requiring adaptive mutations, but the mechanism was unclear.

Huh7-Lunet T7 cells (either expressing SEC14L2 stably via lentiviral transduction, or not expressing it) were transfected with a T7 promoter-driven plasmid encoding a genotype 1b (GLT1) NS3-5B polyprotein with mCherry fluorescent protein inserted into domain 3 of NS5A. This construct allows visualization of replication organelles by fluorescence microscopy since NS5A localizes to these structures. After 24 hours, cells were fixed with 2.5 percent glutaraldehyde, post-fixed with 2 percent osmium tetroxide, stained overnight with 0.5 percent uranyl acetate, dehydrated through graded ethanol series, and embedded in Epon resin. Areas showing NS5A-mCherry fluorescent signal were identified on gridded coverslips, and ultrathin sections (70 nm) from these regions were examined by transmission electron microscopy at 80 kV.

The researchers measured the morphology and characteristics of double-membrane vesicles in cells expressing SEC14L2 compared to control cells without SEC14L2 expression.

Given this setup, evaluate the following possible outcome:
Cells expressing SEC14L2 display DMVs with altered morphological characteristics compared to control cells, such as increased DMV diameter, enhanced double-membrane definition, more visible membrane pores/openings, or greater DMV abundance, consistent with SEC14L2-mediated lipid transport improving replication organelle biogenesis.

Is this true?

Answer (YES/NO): NO